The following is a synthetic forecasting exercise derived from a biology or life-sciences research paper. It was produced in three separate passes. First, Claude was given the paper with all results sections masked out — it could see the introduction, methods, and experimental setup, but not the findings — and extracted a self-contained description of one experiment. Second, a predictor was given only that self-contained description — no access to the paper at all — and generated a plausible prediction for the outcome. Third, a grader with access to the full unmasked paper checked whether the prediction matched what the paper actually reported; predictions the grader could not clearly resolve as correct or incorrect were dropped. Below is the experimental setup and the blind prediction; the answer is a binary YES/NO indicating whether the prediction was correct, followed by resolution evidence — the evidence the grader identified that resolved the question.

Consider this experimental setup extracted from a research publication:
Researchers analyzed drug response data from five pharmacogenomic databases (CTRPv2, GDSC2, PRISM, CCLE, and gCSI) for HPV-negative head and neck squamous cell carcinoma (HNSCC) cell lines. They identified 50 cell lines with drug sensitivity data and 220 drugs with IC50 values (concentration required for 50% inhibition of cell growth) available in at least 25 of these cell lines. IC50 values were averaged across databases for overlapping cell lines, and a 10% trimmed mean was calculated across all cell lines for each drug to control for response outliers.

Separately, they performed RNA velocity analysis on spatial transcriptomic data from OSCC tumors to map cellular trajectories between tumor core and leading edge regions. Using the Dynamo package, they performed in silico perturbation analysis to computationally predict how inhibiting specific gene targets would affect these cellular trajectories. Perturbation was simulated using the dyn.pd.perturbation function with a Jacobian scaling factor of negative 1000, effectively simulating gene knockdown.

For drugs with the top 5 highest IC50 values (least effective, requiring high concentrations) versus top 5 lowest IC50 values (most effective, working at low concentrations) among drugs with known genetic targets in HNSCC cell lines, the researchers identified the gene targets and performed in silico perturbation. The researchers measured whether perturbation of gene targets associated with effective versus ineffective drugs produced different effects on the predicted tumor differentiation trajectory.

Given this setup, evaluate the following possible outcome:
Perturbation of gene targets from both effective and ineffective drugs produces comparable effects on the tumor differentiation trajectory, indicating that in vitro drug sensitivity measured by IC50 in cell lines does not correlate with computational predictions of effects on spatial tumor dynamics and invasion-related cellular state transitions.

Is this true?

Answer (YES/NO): NO